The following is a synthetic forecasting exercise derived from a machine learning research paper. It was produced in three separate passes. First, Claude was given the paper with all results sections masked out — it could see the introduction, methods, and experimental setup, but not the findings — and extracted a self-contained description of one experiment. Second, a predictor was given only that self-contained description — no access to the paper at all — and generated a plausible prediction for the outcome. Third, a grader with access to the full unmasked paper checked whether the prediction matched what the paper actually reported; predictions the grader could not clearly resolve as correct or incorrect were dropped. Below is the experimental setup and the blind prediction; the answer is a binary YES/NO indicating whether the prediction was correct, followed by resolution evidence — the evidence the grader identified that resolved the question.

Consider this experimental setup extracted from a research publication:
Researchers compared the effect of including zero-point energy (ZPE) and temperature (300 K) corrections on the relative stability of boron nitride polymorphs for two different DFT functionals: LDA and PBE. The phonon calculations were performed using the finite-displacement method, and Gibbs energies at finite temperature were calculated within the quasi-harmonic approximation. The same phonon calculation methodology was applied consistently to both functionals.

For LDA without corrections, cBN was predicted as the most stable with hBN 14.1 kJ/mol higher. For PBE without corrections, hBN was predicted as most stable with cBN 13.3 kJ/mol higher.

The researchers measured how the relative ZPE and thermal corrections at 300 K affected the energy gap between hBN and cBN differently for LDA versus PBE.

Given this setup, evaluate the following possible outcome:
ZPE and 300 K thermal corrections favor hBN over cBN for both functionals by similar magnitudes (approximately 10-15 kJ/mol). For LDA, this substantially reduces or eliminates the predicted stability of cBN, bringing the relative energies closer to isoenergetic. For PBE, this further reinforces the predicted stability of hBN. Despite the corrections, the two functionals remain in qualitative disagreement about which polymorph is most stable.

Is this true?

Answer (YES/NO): NO